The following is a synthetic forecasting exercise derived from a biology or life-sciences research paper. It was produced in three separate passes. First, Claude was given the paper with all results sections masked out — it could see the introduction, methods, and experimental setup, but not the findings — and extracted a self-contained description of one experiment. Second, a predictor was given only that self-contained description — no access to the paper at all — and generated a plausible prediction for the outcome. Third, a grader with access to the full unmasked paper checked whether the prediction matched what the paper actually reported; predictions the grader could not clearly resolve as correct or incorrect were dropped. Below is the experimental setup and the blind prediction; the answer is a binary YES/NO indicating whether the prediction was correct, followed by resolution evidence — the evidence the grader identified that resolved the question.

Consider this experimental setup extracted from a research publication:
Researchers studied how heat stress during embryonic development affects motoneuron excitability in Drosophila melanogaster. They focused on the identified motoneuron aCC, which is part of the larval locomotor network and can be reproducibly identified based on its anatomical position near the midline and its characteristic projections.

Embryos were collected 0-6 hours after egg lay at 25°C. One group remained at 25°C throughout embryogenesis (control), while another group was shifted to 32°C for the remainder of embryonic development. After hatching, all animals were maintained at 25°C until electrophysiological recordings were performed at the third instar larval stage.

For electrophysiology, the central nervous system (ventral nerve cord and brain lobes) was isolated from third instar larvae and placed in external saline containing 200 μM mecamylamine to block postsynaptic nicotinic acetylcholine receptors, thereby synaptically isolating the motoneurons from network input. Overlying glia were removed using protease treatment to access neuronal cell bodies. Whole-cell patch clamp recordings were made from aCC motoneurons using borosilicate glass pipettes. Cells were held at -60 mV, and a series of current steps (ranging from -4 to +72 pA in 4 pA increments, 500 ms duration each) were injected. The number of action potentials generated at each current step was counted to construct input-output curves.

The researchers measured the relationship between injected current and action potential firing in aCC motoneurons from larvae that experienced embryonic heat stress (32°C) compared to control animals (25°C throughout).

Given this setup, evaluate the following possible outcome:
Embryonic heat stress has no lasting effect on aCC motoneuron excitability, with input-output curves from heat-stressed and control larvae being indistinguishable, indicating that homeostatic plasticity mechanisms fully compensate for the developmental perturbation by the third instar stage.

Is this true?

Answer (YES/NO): NO